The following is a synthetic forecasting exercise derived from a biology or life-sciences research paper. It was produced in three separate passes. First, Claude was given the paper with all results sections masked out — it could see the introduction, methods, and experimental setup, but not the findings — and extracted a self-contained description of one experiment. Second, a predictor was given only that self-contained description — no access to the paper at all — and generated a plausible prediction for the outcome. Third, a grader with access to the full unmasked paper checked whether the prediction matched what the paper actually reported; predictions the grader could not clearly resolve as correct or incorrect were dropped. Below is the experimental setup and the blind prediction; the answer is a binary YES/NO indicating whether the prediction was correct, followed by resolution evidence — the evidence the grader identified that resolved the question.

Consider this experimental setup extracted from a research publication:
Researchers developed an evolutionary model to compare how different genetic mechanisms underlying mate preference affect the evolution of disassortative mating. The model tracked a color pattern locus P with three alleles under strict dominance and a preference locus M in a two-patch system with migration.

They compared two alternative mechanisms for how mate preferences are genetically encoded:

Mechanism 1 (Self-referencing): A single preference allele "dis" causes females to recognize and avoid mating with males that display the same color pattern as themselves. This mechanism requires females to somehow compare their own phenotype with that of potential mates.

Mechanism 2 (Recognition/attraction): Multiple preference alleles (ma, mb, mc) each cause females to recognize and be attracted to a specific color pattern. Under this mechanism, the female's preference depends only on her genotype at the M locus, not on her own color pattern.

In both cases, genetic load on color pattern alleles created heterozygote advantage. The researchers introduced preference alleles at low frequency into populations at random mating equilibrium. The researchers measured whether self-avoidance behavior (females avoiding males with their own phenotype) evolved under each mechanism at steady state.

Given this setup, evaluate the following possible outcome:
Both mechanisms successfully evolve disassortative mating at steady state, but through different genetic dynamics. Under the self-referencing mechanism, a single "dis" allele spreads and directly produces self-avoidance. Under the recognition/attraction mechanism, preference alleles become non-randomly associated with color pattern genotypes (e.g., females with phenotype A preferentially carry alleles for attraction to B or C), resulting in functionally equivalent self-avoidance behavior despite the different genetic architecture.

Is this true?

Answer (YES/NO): NO